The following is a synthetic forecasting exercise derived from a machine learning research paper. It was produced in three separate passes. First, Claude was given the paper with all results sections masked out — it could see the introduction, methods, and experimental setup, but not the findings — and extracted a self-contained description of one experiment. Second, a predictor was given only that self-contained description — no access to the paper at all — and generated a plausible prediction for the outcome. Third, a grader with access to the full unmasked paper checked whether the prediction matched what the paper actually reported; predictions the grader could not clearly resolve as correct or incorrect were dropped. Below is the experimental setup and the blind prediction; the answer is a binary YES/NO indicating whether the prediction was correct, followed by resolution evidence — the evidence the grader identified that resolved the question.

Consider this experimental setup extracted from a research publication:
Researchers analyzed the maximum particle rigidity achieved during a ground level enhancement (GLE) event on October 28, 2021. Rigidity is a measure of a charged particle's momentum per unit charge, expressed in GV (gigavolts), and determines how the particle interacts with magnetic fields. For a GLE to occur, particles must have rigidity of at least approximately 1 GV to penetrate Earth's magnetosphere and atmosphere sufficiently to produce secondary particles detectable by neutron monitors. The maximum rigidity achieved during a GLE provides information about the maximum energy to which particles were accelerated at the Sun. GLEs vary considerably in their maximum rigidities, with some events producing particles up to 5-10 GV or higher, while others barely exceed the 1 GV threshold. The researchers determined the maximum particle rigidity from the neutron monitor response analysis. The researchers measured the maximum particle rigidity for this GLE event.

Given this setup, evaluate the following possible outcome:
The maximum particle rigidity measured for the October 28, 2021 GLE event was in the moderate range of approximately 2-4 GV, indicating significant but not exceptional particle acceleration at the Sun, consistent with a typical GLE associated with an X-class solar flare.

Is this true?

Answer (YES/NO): YES